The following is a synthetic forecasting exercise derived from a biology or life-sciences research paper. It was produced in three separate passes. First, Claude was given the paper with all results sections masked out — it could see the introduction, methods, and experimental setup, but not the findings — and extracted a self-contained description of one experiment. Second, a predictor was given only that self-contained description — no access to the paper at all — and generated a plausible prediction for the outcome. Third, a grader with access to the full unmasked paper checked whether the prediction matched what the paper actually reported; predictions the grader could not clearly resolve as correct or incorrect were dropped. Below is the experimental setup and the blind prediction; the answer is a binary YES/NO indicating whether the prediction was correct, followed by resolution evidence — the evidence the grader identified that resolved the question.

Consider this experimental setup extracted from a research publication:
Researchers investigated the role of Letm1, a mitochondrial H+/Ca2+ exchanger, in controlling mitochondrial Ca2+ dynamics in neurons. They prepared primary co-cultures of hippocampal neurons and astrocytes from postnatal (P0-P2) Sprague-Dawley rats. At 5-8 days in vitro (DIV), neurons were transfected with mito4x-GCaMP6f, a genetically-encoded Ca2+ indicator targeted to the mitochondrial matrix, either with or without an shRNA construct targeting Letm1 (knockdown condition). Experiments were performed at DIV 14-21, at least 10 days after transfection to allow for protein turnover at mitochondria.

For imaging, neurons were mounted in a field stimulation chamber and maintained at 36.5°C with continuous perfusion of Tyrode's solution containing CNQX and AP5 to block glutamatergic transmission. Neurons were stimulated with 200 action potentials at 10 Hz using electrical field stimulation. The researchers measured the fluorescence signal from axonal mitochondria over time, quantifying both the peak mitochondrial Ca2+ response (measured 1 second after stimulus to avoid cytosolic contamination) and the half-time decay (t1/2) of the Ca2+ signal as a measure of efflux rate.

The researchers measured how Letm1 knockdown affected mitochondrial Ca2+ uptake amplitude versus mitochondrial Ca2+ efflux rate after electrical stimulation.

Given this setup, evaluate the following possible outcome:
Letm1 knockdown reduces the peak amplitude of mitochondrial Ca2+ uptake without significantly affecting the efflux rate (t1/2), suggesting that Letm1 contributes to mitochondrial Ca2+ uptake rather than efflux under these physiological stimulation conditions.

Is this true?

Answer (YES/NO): NO